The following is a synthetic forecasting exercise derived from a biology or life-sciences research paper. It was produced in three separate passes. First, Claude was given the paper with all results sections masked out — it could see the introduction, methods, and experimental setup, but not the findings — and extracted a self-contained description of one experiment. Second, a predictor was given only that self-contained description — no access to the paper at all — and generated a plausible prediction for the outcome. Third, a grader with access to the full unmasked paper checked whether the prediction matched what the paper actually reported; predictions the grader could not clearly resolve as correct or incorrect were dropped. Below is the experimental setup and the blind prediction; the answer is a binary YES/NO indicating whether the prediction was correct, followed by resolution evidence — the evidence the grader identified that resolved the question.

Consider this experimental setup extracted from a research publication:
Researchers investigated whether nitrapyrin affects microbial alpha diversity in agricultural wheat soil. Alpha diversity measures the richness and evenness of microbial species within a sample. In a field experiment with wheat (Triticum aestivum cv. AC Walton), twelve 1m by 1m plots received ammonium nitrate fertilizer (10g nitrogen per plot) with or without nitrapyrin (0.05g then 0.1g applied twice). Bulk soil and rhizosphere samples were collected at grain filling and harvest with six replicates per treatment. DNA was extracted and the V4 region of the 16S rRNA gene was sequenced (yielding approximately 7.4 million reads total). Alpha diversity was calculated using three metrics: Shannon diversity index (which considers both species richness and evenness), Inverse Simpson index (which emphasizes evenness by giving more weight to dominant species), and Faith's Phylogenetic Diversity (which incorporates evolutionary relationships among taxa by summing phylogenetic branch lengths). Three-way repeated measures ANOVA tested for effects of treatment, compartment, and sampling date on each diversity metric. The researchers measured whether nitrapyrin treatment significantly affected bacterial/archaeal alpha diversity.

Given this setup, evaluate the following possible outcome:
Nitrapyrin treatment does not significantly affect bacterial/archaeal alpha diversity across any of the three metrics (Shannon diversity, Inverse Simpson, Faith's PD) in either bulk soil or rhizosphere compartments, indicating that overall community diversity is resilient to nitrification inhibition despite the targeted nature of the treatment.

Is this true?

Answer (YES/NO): YES